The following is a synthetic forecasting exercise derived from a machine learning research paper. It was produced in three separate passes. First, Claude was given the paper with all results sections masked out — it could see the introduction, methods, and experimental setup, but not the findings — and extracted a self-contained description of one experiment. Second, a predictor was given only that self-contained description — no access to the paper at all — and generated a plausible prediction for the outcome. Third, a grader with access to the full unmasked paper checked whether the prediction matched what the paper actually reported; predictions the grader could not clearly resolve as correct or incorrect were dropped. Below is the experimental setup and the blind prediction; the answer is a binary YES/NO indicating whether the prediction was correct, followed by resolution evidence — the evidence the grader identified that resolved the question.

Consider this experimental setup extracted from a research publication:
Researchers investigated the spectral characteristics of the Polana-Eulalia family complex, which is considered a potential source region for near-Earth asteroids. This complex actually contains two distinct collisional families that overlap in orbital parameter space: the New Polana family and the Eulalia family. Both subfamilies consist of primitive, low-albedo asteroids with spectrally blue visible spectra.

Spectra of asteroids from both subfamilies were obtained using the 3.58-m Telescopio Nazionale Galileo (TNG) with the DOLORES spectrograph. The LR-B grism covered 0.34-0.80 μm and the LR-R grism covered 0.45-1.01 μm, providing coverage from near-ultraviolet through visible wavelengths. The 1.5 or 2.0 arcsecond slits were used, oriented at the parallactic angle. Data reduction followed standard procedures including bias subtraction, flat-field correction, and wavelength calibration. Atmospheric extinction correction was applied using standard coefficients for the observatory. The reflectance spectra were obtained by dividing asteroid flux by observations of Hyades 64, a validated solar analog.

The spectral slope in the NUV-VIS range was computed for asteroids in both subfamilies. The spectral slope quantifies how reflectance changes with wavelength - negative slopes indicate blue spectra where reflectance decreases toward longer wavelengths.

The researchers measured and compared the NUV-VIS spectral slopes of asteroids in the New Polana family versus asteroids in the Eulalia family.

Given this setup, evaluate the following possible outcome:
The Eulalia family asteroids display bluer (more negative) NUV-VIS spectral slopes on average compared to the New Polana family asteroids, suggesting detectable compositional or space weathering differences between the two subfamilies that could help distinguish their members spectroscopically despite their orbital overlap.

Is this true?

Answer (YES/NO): NO